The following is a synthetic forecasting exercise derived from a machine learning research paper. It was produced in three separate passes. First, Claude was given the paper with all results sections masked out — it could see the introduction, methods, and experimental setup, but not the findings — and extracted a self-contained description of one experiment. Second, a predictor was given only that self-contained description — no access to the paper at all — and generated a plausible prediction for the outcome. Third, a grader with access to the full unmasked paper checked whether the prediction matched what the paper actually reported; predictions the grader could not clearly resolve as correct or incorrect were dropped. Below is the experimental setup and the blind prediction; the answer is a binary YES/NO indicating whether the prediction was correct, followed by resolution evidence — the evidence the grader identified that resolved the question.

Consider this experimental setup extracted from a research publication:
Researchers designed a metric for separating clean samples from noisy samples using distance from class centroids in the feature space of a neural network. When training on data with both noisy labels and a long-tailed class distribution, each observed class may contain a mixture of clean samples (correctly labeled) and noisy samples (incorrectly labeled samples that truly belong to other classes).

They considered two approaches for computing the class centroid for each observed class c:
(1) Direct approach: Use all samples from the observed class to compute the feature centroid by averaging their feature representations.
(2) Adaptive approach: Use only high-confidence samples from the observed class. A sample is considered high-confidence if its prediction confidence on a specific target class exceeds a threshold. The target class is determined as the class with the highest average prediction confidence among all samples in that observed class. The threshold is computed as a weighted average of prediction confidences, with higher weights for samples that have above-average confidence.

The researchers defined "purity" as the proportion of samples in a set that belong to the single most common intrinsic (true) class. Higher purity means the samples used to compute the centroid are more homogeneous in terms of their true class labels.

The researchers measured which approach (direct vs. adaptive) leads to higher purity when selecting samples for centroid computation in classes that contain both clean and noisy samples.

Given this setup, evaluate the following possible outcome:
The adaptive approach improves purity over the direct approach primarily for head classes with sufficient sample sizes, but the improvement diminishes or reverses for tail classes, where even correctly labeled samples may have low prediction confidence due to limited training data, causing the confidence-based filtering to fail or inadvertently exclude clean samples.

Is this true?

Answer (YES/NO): NO